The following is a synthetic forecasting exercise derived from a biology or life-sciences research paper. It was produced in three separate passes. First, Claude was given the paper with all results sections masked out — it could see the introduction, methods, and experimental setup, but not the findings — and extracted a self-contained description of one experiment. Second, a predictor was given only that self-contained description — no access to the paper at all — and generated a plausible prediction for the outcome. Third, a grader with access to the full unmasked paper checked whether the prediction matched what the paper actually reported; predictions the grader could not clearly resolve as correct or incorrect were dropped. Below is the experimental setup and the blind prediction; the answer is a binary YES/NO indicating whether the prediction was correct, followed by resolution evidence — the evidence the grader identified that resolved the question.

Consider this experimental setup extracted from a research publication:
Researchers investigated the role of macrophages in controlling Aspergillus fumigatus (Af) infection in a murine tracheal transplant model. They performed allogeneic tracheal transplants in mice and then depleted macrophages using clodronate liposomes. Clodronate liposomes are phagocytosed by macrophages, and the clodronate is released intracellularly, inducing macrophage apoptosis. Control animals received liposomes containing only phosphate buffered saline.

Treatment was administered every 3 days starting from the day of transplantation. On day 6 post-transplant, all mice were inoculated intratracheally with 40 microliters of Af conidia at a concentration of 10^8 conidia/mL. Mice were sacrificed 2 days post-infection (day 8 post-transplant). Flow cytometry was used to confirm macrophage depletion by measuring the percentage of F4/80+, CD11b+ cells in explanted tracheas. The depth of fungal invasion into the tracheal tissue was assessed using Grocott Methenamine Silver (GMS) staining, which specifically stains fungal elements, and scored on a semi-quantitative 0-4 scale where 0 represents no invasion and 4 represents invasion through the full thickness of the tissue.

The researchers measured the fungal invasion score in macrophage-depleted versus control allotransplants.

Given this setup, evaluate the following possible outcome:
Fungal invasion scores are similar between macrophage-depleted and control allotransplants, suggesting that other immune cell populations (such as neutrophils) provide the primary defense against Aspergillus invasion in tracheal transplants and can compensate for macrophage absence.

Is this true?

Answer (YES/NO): NO